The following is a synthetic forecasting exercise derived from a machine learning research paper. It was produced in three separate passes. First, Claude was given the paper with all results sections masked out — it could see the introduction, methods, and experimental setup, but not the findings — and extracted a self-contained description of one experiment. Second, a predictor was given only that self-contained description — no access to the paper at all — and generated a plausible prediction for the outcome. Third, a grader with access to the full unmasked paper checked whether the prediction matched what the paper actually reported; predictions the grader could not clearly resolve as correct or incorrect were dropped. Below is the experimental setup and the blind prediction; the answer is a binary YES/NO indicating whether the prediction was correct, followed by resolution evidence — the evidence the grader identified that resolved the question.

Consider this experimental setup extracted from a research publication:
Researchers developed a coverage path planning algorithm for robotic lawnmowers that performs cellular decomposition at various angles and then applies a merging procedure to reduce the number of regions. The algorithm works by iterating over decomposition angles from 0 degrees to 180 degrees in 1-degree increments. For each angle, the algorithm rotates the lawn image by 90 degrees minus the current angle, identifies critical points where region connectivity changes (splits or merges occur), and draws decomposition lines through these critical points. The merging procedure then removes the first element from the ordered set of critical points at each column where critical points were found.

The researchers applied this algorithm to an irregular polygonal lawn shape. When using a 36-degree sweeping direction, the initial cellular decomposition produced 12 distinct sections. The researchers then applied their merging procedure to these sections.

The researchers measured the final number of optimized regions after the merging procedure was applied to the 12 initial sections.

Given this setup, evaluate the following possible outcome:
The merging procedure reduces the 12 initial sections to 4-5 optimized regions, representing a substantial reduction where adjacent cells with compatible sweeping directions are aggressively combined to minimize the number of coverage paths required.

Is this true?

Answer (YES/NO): YES